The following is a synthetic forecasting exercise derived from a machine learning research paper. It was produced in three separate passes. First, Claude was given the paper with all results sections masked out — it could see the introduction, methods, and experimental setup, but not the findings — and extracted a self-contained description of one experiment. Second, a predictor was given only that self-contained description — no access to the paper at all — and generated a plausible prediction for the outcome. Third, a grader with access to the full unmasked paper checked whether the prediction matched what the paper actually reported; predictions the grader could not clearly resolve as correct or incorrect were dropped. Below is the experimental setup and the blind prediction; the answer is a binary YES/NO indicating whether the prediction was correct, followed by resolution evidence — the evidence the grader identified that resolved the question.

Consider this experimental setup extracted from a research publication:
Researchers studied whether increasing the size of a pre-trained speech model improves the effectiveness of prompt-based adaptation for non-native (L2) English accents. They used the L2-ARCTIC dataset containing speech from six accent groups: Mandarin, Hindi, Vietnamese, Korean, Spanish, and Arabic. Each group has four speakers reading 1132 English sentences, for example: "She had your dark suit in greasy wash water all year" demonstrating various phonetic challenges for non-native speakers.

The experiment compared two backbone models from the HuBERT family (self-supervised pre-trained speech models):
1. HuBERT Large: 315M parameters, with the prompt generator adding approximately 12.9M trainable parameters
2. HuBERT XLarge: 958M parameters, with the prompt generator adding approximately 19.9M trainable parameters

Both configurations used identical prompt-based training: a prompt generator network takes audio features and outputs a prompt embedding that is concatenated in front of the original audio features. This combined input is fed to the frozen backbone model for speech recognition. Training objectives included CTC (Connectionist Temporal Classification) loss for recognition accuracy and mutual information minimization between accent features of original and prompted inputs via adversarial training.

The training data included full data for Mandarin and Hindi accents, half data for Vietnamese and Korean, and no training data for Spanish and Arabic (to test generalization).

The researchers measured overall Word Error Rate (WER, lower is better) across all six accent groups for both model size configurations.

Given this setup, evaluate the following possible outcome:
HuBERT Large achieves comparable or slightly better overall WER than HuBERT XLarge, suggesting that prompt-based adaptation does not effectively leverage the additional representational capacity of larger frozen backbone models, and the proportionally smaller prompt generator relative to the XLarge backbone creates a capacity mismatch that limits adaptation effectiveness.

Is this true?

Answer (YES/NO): NO